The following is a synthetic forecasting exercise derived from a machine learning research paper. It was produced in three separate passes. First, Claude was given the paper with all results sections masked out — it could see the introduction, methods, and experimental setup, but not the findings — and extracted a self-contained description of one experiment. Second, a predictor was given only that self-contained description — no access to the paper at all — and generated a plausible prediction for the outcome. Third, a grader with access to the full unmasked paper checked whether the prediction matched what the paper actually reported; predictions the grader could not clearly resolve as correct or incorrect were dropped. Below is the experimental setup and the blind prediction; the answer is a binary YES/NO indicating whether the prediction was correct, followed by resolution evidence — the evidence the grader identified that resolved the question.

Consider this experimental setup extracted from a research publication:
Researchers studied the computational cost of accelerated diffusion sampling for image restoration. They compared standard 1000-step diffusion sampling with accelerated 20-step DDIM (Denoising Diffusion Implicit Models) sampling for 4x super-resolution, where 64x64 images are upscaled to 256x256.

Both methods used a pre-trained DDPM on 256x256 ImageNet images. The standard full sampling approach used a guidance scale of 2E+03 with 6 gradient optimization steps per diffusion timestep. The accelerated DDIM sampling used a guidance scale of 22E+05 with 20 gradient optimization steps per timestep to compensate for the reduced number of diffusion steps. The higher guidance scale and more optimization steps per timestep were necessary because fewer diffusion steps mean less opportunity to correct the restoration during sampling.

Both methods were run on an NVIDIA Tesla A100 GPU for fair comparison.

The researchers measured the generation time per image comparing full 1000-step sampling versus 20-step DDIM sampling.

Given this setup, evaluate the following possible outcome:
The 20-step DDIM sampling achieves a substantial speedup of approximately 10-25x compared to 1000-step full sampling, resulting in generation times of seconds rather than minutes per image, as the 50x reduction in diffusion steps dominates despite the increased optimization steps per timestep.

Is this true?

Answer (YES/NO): NO